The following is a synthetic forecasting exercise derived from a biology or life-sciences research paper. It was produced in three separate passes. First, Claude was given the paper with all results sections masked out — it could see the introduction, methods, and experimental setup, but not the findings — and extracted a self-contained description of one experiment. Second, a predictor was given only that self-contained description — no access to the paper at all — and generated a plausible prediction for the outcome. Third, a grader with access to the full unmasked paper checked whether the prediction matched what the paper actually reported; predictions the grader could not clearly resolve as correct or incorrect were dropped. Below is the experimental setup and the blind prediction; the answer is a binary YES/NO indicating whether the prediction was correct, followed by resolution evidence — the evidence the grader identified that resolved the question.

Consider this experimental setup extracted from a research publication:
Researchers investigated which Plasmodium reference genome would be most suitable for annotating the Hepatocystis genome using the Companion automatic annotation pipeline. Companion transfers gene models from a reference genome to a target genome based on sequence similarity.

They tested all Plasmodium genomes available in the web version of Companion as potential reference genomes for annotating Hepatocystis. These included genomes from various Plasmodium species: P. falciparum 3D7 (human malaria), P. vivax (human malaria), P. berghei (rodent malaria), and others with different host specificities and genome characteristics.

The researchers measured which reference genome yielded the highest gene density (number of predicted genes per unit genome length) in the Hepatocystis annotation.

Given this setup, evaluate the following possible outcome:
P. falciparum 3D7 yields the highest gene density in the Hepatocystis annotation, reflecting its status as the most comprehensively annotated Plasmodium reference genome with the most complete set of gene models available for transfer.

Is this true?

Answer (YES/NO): YES